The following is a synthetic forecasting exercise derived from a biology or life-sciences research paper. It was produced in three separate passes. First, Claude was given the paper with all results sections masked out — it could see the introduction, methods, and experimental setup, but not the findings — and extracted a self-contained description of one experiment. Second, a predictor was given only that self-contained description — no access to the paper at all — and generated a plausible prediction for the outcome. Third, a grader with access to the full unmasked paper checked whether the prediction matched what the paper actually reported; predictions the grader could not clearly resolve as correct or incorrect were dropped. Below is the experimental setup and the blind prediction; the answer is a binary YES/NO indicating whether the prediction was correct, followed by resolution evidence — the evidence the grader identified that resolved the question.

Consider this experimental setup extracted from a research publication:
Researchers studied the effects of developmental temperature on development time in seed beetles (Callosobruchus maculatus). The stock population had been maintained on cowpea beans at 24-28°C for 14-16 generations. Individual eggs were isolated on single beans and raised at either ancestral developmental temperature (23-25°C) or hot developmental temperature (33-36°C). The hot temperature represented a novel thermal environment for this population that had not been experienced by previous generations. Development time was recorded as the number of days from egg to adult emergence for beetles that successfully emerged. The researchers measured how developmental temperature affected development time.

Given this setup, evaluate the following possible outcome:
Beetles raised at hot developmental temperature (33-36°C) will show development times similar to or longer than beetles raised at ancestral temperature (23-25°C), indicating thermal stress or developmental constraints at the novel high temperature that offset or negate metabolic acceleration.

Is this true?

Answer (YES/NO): NO